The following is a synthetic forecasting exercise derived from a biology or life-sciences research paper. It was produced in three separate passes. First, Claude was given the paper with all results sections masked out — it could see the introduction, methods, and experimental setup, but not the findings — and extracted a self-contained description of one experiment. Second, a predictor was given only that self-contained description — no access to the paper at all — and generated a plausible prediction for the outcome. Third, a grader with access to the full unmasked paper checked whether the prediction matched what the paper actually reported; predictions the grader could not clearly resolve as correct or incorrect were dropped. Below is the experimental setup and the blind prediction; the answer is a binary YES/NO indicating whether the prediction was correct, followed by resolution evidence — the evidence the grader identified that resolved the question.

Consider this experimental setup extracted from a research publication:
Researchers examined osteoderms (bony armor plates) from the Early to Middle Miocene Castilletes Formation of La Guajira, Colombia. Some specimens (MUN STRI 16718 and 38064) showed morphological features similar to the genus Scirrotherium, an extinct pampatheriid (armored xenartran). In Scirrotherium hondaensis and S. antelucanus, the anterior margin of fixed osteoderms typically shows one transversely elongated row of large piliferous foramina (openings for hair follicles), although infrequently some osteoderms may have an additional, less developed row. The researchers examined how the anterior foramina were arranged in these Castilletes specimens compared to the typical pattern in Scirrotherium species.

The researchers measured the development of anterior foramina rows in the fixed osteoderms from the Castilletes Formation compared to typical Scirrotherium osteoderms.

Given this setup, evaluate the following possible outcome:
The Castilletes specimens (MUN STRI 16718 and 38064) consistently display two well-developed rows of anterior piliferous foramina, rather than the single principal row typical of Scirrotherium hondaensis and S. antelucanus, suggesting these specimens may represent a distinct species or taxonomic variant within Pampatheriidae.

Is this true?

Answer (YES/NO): YES